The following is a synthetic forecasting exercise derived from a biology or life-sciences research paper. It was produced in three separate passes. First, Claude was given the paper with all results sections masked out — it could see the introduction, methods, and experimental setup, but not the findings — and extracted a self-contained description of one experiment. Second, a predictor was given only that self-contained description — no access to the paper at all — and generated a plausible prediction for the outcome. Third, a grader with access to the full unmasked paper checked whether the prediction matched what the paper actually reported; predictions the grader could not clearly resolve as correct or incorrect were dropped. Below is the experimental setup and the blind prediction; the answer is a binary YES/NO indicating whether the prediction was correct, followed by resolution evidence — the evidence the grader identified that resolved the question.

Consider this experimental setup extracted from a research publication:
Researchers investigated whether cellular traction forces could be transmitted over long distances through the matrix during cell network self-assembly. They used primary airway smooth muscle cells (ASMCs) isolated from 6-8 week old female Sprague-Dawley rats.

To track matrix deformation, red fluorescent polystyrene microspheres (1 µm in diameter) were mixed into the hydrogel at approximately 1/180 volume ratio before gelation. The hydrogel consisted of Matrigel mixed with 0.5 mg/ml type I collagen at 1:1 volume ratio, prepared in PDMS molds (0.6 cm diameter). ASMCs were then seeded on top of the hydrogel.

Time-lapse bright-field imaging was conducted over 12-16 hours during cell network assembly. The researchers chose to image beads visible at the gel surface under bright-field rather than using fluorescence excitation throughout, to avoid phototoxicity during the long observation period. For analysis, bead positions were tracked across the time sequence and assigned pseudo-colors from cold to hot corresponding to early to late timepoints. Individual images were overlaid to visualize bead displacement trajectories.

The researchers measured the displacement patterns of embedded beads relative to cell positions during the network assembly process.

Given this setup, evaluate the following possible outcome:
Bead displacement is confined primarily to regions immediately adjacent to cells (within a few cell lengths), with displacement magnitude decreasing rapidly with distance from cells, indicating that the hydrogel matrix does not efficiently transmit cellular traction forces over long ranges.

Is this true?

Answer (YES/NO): NO